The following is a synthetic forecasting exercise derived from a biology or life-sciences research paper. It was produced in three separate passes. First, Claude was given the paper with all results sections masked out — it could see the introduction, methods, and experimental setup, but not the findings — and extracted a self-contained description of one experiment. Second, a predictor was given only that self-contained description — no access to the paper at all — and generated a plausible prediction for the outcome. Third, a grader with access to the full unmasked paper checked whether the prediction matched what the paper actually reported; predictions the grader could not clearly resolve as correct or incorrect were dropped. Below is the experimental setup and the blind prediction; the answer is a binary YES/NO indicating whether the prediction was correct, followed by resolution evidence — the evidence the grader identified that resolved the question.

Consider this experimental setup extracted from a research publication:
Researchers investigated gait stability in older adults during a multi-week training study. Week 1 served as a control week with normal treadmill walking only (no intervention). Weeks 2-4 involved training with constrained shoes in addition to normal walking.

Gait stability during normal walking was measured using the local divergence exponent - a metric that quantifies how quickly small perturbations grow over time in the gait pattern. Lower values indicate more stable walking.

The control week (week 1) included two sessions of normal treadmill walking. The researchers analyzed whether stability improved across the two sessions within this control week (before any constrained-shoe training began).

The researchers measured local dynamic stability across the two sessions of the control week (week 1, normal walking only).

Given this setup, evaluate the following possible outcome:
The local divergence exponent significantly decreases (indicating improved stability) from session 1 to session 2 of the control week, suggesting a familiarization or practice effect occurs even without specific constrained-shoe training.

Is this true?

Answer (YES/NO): YES